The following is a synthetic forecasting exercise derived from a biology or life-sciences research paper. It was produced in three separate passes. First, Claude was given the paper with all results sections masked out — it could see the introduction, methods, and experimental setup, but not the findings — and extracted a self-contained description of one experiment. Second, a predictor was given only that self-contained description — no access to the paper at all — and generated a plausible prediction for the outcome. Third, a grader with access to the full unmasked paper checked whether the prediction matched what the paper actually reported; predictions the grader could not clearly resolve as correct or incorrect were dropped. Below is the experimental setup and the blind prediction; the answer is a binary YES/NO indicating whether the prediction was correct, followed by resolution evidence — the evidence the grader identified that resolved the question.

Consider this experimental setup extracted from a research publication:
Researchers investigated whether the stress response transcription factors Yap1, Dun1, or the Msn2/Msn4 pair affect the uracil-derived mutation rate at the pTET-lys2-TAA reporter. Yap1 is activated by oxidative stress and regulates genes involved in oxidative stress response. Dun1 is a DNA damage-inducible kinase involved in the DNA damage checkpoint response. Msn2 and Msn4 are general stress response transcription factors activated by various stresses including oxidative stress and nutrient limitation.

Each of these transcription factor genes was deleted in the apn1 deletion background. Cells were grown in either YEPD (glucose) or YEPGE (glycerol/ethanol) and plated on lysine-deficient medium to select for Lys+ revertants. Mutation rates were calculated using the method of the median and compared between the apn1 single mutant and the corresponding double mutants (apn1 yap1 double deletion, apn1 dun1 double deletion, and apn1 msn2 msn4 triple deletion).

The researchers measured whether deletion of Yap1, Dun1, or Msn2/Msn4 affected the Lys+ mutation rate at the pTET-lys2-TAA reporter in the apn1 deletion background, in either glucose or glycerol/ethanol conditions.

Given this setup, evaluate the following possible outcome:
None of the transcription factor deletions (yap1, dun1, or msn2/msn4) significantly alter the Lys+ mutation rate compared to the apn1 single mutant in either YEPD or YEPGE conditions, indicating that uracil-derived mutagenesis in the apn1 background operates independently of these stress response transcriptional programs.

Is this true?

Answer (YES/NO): YES